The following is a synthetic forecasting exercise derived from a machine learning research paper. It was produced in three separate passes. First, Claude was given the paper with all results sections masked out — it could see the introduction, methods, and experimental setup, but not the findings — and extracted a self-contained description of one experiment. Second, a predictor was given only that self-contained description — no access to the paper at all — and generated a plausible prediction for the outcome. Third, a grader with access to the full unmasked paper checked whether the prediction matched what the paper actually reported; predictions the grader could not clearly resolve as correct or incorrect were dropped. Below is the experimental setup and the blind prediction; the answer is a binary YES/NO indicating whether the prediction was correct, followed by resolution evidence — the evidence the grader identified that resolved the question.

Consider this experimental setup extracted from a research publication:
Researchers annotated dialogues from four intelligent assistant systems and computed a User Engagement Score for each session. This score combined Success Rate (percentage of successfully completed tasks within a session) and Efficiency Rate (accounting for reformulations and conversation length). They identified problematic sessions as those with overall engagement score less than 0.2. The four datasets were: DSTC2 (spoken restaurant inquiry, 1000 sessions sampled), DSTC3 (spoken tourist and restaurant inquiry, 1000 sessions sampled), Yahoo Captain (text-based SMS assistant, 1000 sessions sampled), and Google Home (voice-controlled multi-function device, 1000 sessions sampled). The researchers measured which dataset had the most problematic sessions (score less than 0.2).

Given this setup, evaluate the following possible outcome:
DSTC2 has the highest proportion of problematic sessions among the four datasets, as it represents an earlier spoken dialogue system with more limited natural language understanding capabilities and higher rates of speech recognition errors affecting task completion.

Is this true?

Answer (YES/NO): NO